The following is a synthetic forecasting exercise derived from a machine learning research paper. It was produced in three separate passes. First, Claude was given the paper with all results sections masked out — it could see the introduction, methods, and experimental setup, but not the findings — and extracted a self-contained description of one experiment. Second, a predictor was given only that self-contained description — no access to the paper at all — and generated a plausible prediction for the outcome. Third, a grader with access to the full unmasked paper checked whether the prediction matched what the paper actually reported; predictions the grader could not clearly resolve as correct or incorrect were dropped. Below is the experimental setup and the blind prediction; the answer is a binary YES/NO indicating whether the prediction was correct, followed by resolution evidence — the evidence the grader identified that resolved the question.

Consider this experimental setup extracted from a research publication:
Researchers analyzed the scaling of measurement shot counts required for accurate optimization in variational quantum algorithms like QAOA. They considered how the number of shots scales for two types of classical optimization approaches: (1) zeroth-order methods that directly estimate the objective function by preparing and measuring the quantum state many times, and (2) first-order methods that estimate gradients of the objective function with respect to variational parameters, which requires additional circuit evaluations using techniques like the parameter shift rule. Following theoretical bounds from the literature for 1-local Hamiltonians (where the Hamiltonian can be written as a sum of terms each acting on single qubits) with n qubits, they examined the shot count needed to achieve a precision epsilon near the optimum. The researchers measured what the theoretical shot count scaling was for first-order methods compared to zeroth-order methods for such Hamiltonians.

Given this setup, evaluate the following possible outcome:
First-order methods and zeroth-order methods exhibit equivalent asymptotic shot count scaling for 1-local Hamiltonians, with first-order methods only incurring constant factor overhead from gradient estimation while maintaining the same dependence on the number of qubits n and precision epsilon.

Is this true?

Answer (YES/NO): NO